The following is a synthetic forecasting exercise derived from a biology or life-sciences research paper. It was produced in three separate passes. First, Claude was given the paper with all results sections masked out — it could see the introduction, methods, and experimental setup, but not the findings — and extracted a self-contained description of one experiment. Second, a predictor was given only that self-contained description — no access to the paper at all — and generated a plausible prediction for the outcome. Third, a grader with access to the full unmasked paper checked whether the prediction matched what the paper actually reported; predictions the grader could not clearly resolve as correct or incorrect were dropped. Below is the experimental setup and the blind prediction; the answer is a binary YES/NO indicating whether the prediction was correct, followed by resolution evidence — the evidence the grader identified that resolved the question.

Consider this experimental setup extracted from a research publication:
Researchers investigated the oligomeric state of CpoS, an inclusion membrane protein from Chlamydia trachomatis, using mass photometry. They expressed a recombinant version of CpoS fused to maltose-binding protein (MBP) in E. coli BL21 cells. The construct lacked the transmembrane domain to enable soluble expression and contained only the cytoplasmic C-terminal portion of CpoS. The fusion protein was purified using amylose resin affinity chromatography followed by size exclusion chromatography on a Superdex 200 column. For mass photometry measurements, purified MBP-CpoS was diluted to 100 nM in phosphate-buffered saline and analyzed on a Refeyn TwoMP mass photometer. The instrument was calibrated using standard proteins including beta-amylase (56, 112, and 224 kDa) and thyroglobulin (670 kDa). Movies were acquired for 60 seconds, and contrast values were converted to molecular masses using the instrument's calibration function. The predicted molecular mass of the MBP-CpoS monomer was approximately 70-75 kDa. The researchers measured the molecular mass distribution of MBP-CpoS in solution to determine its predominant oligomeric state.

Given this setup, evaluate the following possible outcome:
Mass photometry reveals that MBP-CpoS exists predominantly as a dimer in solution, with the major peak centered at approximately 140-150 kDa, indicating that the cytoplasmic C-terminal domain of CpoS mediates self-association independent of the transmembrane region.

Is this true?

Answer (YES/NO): NO